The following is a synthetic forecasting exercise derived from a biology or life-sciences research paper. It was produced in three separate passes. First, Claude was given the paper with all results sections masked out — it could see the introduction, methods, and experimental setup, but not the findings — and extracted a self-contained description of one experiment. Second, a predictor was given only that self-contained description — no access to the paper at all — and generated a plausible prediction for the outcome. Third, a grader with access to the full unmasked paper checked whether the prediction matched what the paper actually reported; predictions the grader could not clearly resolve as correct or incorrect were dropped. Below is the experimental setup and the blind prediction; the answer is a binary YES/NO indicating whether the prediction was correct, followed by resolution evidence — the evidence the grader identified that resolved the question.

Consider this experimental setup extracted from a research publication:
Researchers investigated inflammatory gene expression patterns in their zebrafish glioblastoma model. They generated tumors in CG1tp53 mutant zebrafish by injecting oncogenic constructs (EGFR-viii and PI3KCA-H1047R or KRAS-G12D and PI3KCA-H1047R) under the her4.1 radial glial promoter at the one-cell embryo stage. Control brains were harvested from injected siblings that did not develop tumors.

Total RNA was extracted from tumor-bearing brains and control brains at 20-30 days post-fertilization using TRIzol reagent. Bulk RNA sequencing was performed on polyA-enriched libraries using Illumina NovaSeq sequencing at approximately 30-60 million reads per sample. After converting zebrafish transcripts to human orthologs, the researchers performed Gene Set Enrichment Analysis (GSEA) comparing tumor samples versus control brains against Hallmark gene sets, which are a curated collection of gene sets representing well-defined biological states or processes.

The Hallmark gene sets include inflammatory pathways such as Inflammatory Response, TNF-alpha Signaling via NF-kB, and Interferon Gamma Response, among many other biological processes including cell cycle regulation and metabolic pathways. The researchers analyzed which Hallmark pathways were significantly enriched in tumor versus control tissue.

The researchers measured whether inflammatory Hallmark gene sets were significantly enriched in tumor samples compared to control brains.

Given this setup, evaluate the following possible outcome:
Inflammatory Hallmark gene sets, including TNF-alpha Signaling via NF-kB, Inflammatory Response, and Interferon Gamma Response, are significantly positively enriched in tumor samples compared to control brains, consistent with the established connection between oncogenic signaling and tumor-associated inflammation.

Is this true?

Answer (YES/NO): YES